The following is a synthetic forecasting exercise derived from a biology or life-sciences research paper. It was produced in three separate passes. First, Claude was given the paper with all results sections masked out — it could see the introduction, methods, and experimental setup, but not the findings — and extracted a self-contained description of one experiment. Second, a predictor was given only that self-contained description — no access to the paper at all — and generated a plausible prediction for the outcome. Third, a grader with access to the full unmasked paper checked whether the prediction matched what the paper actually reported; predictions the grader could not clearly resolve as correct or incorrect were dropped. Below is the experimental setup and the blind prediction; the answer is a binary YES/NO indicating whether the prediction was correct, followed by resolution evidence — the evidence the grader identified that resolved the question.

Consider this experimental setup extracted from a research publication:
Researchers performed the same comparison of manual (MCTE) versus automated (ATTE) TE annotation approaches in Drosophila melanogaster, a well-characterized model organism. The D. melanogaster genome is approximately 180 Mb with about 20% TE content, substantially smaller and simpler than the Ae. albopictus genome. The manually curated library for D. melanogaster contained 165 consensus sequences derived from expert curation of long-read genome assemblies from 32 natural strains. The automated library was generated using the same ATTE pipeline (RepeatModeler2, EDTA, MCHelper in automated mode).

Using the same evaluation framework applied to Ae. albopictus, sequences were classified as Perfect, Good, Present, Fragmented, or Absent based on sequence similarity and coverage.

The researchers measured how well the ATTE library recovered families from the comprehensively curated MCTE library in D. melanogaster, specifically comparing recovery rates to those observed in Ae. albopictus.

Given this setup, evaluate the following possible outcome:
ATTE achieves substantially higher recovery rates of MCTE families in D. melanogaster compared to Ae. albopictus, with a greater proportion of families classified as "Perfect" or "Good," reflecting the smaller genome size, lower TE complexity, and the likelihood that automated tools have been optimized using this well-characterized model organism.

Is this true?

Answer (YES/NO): NO